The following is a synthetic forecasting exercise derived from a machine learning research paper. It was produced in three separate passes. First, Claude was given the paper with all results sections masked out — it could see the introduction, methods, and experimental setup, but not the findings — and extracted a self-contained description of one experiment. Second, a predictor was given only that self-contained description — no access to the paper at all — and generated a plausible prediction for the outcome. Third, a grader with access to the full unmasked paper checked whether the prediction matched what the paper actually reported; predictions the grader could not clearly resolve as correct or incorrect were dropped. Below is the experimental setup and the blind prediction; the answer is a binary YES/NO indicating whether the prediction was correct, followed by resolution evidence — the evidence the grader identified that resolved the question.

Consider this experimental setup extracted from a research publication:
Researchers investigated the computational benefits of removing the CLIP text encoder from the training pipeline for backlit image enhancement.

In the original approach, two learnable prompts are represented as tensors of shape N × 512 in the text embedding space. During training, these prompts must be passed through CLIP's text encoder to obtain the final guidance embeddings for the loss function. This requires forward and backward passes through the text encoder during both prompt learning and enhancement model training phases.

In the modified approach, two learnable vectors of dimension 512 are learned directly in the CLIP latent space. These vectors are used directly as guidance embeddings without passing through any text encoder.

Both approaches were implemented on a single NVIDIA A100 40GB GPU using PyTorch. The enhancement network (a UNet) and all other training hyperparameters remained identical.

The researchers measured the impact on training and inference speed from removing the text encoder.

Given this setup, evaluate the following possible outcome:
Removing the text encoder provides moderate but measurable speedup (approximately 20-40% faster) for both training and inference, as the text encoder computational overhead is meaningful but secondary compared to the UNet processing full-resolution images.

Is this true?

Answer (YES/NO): NO